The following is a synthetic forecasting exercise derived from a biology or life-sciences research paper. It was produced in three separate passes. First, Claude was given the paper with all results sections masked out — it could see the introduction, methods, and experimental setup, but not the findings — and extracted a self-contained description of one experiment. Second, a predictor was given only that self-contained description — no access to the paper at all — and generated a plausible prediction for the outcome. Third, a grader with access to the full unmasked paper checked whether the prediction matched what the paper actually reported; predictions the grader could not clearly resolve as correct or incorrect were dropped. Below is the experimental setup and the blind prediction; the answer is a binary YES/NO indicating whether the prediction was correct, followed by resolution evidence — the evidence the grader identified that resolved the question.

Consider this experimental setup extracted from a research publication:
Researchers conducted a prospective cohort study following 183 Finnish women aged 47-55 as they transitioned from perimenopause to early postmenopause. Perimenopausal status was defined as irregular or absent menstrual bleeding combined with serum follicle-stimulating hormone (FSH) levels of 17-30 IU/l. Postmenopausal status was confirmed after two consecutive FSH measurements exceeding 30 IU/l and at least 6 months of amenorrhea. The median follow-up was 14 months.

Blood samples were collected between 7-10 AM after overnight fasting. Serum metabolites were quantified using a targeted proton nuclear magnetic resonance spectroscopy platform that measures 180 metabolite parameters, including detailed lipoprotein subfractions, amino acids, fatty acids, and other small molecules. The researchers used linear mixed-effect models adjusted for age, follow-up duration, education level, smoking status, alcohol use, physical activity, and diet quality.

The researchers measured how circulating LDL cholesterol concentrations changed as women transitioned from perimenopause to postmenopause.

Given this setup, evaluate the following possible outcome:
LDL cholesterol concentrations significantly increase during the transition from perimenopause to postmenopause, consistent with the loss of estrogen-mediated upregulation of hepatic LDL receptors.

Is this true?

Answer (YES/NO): YES